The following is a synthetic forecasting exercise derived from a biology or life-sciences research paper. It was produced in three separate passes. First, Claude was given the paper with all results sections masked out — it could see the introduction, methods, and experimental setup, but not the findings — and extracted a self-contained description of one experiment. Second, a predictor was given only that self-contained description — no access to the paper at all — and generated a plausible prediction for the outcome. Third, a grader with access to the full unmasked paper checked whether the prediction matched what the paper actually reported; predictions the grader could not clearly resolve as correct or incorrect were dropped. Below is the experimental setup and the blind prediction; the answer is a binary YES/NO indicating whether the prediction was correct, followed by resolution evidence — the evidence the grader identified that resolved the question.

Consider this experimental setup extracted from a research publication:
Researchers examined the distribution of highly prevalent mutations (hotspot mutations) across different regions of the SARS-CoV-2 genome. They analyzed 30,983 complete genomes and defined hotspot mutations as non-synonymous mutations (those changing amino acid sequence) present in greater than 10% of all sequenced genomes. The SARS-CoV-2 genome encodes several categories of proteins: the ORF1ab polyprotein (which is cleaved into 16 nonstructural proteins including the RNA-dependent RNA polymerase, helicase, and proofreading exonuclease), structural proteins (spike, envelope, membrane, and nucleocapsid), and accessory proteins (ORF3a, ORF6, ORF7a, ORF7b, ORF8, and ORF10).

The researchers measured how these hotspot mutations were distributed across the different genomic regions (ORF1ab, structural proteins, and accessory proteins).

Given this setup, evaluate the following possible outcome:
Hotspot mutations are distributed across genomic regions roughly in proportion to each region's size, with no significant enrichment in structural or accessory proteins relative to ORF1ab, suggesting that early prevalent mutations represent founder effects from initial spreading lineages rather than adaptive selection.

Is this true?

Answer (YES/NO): NO